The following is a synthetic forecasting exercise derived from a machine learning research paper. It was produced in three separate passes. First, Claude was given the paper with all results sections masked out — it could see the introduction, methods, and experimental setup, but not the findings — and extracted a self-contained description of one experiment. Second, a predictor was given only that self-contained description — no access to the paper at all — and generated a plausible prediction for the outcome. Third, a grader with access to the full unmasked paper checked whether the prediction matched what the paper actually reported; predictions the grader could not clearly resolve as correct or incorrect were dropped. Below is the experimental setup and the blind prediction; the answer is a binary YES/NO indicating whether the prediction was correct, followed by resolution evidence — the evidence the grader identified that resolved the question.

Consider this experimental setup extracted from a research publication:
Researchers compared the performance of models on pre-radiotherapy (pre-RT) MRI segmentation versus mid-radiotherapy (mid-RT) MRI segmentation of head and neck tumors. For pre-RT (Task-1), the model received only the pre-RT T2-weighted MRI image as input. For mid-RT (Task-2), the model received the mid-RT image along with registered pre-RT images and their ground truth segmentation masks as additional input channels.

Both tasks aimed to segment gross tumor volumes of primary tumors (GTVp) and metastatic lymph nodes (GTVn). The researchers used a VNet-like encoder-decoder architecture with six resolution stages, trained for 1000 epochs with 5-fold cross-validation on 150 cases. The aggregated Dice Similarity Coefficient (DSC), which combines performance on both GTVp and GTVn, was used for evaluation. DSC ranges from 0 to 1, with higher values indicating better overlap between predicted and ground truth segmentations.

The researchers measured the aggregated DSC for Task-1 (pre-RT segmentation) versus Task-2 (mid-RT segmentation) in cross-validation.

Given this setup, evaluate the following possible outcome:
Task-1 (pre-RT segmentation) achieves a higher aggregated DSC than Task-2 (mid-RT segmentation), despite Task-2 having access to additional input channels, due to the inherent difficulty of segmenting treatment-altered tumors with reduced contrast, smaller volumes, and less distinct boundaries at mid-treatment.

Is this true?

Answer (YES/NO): YES